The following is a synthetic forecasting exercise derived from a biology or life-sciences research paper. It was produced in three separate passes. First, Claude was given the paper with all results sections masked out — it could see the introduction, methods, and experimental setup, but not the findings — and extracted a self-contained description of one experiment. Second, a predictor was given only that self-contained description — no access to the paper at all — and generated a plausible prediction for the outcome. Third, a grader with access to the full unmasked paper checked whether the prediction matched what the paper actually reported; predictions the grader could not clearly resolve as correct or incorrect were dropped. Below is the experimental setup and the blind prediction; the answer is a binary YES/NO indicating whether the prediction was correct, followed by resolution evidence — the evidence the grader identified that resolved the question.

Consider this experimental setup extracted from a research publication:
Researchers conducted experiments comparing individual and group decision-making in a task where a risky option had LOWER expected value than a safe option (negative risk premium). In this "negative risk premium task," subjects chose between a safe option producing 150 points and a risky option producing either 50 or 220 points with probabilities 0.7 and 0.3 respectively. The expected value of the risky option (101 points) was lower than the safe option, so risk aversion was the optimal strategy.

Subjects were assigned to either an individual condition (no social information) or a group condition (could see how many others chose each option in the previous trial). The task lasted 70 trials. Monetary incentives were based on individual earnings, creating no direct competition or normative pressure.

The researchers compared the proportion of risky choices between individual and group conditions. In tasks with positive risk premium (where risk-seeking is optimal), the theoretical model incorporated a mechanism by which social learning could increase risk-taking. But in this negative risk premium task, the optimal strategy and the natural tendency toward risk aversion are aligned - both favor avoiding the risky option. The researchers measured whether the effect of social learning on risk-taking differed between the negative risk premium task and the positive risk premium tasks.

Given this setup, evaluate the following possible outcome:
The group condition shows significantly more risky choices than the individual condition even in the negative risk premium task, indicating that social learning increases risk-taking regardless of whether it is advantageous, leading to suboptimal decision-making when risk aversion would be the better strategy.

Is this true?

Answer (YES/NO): YES